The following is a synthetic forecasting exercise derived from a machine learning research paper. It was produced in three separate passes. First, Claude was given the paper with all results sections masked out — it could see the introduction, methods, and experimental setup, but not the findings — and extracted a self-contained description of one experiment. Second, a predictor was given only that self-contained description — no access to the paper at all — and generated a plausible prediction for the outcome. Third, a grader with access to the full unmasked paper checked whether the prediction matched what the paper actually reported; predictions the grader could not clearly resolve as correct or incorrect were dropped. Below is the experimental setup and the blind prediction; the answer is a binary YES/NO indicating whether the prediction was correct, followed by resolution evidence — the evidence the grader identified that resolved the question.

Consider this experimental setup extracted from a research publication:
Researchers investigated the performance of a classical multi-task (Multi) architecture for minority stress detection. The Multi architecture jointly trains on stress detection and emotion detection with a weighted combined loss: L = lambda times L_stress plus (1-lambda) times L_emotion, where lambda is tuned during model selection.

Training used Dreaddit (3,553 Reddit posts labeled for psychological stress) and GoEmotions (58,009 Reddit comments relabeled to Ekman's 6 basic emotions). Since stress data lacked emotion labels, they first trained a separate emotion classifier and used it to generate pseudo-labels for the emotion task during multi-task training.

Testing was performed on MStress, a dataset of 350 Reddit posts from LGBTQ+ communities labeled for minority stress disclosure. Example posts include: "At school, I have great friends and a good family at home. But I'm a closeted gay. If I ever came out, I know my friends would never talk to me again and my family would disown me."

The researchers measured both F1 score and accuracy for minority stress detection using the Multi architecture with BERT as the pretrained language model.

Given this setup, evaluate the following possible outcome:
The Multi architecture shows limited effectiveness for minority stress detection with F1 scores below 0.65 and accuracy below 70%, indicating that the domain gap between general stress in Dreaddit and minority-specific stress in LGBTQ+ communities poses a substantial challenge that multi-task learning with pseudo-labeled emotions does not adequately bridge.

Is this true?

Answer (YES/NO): NO